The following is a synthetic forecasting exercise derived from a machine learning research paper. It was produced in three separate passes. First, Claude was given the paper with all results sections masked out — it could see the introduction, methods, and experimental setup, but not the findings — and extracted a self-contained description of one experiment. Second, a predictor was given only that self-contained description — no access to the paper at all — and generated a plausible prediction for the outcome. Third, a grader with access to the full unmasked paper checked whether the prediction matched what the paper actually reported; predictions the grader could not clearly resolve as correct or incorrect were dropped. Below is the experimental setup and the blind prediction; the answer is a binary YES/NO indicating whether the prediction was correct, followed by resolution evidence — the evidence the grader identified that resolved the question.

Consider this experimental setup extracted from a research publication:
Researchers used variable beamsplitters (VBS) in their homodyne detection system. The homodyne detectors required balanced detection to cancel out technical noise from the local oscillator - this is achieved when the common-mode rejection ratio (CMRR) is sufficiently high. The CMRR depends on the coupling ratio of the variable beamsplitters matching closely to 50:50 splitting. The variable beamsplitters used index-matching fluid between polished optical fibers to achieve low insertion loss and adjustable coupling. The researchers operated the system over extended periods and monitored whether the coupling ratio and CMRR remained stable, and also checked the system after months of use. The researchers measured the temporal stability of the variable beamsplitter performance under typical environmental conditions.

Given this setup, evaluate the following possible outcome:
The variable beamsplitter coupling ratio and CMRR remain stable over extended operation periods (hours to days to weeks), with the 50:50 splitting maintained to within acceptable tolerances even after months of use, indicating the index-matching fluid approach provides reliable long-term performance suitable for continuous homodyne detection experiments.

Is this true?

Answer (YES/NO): NO